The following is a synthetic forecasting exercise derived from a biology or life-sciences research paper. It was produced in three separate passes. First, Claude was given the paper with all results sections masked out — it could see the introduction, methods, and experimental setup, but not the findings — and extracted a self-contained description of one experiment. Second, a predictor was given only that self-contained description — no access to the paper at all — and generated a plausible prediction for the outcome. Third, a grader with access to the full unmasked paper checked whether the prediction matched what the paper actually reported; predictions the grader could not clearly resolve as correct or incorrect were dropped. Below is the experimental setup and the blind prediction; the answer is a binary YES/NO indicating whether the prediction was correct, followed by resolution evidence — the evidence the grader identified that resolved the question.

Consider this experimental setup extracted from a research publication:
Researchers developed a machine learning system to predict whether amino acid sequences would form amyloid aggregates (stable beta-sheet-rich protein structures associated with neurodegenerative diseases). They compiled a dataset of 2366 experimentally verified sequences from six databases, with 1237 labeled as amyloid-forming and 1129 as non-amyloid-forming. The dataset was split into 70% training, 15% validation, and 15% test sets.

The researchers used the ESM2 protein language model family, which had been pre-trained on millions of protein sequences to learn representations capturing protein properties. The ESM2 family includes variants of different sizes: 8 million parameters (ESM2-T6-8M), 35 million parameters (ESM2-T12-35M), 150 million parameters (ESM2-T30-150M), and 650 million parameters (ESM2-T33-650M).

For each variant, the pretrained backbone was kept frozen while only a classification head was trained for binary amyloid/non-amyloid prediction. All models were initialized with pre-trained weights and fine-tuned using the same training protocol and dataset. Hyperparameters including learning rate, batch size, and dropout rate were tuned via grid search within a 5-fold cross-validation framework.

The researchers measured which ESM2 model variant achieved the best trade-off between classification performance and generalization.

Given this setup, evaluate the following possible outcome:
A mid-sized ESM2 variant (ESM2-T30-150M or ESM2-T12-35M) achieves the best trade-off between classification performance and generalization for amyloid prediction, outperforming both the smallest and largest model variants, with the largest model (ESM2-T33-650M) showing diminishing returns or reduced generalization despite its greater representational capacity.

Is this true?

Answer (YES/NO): YES